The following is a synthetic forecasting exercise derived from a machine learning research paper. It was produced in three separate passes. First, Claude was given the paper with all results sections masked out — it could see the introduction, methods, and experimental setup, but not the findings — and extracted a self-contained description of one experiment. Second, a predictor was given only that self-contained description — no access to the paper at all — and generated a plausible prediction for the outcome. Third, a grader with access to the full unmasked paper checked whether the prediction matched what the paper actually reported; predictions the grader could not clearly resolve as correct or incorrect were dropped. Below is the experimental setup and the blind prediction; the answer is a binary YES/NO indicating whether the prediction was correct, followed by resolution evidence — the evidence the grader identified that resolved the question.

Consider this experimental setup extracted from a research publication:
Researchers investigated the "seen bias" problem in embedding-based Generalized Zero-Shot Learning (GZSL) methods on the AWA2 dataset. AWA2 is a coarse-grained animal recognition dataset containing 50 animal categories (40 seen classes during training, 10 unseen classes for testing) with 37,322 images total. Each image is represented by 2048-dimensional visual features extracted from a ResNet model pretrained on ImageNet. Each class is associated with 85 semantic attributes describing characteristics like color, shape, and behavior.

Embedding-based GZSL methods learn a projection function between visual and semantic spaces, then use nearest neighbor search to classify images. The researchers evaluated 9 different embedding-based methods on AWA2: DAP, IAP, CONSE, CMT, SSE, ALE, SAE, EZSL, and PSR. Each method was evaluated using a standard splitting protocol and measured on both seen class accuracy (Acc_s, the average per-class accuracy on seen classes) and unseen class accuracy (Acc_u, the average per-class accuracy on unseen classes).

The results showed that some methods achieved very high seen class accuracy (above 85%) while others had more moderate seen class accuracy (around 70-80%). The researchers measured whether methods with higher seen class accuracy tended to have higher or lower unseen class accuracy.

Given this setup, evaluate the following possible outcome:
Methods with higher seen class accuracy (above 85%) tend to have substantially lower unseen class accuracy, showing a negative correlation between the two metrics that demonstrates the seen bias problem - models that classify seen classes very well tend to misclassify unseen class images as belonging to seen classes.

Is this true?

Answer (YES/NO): YES